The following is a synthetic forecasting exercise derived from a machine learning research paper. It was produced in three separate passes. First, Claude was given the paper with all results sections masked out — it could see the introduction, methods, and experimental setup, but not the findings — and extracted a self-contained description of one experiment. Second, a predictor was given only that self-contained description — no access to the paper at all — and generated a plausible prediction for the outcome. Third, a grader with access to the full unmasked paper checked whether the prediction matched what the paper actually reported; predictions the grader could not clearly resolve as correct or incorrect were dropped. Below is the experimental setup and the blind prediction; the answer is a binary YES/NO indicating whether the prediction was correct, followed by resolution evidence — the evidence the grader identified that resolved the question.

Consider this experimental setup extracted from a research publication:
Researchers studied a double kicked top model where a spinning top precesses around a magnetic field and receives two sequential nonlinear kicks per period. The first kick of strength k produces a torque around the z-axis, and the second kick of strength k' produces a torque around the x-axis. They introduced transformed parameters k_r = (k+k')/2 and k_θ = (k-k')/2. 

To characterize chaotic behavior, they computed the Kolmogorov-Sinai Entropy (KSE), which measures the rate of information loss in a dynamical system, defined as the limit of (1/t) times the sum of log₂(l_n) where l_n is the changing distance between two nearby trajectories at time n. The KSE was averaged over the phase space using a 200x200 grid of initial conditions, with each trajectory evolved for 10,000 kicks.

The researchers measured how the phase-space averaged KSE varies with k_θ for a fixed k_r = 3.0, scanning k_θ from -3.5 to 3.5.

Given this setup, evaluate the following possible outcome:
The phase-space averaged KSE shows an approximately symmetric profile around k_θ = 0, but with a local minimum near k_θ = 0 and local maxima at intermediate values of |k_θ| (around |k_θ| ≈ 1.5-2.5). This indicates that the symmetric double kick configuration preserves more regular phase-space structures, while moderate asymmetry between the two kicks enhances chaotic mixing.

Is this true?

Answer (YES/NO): NO